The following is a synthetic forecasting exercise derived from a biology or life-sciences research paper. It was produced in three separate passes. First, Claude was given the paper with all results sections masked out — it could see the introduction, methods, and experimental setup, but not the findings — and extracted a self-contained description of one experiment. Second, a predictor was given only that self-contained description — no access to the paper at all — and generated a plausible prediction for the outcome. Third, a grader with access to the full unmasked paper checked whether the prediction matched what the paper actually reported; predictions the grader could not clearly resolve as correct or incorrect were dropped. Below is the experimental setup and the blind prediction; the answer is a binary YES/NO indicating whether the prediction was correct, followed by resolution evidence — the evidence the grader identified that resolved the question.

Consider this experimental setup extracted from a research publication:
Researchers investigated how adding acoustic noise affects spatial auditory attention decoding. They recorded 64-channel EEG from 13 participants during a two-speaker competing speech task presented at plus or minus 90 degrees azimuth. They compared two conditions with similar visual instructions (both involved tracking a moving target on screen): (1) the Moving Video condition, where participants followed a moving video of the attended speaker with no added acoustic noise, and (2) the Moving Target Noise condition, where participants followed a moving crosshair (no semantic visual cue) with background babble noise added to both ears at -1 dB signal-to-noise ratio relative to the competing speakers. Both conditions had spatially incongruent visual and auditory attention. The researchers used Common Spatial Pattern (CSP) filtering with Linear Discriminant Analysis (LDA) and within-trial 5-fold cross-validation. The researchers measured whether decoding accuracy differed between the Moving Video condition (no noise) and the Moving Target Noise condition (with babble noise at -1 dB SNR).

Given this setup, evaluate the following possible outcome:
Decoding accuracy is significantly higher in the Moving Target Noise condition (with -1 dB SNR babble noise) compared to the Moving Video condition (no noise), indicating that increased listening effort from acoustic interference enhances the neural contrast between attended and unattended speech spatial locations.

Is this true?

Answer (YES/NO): NO